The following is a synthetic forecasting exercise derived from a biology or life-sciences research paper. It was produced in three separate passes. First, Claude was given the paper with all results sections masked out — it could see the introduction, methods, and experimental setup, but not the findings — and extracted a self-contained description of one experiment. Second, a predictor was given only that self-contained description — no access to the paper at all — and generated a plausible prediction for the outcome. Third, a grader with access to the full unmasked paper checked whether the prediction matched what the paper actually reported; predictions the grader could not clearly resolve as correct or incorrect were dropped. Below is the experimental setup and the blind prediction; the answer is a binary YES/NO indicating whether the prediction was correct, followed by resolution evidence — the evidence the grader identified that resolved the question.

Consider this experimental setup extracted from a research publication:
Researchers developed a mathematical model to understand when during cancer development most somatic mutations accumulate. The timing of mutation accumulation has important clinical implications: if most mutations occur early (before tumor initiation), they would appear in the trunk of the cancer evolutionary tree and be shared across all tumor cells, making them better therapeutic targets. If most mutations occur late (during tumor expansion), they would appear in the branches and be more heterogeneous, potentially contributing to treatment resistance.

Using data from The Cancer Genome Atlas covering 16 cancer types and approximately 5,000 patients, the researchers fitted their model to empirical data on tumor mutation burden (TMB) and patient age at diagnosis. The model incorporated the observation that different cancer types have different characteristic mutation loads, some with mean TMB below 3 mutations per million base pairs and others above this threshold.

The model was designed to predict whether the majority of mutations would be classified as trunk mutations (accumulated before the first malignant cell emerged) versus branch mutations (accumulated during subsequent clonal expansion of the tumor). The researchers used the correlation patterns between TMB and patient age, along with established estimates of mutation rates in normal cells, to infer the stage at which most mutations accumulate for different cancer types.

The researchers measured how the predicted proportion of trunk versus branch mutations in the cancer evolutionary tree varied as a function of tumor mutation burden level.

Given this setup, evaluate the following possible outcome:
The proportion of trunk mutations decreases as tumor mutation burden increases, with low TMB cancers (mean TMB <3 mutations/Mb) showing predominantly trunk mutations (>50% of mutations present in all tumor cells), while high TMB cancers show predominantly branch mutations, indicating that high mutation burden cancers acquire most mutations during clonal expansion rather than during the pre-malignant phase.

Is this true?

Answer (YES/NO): YES